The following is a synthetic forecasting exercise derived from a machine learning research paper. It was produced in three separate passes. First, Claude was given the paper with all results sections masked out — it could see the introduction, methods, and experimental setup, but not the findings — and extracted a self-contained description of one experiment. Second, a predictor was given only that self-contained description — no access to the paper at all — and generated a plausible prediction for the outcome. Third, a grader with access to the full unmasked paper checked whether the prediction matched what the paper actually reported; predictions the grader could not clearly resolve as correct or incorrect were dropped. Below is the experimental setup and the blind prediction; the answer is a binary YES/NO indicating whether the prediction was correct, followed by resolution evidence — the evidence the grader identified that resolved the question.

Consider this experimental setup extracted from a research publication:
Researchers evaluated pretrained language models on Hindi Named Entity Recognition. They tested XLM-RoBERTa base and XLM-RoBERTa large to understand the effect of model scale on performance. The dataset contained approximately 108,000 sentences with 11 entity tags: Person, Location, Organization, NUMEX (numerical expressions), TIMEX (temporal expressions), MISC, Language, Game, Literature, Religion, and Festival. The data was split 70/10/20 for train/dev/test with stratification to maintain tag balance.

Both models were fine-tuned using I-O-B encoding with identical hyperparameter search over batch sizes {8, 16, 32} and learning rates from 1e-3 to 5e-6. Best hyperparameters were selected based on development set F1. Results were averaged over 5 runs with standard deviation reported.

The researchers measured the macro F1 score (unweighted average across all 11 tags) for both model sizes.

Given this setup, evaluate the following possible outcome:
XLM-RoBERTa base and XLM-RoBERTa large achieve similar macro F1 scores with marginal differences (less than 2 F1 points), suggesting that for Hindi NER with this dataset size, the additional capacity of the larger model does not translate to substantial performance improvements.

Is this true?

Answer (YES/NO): NO